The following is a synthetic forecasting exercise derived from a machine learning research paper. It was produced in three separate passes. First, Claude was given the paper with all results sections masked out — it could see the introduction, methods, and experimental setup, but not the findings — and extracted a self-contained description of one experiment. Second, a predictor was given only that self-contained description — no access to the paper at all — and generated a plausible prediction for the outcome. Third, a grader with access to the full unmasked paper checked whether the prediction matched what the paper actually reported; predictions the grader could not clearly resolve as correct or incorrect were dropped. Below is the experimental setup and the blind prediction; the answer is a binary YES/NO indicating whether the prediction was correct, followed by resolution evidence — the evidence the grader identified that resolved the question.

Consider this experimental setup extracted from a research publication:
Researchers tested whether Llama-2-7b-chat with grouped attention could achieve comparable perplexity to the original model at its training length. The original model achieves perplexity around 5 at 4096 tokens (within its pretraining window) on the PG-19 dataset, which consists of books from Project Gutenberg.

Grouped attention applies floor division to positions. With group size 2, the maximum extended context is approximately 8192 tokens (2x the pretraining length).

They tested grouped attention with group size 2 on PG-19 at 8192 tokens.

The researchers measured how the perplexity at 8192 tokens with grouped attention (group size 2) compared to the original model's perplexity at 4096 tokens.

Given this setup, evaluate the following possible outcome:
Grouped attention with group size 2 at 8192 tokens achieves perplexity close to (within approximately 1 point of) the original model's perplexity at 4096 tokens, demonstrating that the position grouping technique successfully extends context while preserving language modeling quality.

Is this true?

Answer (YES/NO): YES